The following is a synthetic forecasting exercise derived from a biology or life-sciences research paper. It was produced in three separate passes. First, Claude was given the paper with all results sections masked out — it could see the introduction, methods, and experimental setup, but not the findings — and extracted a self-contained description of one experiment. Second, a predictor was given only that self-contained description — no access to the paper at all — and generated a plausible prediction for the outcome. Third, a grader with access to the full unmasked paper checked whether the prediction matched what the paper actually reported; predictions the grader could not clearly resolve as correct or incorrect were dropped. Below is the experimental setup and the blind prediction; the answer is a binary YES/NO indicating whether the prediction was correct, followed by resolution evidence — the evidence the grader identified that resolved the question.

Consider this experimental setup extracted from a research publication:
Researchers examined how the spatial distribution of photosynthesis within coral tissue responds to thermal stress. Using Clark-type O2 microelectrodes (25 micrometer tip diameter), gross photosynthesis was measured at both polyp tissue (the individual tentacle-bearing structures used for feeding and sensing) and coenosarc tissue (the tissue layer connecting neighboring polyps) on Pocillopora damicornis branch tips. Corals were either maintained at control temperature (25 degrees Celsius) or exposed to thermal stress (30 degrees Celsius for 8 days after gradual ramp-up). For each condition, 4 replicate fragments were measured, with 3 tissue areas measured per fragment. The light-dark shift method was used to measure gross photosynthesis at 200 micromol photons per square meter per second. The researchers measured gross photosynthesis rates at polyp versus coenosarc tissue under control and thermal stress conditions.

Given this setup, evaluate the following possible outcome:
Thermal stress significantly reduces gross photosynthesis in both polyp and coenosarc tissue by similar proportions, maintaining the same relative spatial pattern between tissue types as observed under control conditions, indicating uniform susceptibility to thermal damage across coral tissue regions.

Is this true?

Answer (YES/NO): NO